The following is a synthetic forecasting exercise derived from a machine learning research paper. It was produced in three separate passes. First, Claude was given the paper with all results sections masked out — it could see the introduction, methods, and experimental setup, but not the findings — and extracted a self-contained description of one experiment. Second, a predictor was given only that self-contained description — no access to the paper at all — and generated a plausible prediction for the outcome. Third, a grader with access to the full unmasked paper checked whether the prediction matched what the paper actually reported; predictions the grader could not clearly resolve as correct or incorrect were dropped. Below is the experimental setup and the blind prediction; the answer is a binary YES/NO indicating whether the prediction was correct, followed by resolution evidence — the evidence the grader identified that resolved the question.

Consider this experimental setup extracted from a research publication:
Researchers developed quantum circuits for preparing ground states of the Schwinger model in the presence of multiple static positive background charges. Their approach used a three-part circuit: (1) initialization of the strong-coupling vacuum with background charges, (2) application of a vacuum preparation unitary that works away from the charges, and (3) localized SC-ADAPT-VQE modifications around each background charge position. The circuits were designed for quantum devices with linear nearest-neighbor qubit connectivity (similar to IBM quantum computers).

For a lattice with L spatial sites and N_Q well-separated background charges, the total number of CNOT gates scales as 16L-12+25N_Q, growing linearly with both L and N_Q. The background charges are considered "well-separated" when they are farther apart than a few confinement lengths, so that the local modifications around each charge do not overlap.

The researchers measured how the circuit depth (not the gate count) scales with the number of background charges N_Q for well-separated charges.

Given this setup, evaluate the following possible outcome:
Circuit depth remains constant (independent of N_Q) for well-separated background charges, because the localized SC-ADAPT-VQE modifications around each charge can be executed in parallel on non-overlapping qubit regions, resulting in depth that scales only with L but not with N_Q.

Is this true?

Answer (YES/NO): NO